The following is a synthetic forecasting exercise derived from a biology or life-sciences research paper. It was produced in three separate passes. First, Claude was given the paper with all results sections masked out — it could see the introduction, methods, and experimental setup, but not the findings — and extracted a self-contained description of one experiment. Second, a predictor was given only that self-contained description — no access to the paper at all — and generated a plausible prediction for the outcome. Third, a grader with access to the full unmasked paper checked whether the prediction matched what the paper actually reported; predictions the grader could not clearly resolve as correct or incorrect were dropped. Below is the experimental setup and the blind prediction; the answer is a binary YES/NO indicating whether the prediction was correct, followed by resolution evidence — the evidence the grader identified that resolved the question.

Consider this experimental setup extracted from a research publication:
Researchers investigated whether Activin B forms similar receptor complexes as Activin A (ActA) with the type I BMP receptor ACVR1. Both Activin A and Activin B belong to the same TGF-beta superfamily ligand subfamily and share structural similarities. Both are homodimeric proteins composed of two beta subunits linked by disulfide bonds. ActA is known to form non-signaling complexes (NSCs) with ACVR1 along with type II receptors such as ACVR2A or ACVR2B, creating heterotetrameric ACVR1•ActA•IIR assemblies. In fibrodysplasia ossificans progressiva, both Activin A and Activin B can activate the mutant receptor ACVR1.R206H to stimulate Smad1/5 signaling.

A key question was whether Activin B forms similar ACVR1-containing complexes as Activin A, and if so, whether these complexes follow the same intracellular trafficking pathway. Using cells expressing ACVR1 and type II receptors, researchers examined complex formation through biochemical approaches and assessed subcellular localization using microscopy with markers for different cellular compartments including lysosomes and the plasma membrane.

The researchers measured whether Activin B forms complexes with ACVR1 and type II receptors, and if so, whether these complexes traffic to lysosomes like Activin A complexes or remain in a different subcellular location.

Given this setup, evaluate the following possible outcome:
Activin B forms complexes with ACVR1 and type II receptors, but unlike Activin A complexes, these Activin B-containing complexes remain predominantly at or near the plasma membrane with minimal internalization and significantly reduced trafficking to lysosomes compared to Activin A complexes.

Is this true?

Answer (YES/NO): YES